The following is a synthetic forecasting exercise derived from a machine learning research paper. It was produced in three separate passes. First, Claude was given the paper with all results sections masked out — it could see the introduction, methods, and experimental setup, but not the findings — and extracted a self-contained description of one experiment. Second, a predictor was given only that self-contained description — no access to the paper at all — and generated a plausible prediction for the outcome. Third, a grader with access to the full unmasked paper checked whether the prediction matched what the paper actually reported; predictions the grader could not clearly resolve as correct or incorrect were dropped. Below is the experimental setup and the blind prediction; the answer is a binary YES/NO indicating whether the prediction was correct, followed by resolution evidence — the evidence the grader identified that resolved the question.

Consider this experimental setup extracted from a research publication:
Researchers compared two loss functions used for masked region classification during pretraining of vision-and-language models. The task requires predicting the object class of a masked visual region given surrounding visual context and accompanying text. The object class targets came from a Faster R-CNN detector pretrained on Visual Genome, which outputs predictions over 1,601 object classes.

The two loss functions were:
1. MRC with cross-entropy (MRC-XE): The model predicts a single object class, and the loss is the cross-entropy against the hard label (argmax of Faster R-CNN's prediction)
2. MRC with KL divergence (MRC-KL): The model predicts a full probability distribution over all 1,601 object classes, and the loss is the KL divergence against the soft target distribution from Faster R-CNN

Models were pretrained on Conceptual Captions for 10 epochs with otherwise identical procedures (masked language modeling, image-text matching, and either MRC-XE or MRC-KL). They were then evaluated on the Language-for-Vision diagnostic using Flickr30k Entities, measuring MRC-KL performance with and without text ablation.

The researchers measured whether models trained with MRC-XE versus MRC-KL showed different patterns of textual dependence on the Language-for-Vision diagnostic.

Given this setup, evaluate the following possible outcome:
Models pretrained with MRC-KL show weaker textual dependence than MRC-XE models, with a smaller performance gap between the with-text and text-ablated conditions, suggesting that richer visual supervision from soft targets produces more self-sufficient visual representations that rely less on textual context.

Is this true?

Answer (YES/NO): NO